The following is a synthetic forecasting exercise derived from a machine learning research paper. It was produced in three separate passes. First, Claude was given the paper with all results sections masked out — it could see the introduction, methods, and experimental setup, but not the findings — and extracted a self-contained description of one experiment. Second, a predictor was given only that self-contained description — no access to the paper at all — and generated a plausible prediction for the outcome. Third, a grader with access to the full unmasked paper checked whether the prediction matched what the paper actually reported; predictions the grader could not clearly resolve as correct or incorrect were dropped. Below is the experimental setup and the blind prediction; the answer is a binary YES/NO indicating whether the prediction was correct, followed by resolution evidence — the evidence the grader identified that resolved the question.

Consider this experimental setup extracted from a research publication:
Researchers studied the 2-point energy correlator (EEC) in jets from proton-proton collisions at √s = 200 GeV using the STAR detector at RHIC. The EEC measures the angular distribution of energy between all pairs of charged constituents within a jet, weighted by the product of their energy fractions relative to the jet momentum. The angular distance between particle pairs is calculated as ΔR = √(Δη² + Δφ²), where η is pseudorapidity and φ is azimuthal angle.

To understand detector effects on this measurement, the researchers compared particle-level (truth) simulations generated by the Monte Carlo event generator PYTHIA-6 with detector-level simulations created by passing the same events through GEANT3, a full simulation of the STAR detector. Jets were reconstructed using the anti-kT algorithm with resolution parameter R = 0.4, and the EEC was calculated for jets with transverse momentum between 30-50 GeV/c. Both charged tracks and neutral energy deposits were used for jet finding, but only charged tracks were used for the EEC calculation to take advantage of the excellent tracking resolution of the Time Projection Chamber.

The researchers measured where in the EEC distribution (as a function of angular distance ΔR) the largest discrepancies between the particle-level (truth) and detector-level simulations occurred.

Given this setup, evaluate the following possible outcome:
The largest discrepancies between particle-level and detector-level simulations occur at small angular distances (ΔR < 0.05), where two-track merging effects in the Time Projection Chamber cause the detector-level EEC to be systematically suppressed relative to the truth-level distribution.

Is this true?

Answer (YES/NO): NO